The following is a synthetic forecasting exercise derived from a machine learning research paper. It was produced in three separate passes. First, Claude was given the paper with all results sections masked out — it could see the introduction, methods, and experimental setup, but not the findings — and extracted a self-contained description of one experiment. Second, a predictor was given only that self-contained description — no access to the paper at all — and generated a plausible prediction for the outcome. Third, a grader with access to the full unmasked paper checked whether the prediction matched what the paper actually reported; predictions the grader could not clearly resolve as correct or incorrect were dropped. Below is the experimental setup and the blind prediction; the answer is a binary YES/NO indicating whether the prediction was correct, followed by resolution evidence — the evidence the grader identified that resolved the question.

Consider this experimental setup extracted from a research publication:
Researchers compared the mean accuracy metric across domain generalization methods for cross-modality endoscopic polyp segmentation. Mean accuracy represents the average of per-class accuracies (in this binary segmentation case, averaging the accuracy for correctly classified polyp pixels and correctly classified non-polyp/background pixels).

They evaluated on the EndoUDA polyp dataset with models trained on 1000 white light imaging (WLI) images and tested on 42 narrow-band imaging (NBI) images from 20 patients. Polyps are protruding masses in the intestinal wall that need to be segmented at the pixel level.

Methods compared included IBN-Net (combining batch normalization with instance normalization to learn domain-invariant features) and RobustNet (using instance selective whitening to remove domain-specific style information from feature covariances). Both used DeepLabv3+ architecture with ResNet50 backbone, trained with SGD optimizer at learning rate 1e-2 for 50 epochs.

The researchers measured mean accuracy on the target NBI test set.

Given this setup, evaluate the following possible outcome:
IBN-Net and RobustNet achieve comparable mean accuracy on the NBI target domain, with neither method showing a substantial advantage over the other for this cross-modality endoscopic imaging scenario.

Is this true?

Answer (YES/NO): YES